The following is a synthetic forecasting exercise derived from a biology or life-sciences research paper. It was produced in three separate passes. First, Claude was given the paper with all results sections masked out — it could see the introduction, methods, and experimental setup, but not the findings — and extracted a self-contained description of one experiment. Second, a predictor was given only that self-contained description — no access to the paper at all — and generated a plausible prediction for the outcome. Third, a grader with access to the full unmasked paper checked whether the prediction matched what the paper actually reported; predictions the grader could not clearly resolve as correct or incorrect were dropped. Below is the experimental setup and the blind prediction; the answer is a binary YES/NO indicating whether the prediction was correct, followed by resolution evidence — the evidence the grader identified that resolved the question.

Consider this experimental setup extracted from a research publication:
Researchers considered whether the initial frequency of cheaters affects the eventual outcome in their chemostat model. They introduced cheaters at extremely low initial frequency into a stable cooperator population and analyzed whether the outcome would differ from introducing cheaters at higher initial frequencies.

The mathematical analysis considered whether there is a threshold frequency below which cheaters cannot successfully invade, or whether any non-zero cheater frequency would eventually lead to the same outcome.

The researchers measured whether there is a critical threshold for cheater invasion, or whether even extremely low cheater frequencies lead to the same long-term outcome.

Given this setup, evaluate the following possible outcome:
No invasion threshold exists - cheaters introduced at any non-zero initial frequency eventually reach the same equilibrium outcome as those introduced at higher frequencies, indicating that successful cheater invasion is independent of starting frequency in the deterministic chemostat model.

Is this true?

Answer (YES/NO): YES